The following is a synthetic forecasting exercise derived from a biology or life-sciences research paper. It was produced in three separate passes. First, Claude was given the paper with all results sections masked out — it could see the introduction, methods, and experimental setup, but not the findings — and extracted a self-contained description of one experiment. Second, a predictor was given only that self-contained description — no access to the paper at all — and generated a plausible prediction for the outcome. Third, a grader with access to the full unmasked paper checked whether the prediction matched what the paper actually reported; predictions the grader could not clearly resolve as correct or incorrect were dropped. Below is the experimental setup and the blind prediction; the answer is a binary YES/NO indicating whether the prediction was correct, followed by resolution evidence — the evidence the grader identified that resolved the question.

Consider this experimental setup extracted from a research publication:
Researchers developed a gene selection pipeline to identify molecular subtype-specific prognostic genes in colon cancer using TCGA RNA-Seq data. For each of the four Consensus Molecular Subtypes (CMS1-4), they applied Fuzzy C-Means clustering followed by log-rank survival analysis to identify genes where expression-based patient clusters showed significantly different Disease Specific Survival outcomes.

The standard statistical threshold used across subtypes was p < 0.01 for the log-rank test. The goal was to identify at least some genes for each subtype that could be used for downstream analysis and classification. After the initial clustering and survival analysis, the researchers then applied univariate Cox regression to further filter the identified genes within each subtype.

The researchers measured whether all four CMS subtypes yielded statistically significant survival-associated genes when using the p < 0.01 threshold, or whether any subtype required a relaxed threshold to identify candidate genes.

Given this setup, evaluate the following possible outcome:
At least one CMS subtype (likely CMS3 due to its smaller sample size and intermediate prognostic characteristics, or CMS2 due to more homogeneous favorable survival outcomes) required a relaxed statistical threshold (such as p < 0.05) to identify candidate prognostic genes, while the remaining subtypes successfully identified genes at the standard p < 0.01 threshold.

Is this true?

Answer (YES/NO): YES